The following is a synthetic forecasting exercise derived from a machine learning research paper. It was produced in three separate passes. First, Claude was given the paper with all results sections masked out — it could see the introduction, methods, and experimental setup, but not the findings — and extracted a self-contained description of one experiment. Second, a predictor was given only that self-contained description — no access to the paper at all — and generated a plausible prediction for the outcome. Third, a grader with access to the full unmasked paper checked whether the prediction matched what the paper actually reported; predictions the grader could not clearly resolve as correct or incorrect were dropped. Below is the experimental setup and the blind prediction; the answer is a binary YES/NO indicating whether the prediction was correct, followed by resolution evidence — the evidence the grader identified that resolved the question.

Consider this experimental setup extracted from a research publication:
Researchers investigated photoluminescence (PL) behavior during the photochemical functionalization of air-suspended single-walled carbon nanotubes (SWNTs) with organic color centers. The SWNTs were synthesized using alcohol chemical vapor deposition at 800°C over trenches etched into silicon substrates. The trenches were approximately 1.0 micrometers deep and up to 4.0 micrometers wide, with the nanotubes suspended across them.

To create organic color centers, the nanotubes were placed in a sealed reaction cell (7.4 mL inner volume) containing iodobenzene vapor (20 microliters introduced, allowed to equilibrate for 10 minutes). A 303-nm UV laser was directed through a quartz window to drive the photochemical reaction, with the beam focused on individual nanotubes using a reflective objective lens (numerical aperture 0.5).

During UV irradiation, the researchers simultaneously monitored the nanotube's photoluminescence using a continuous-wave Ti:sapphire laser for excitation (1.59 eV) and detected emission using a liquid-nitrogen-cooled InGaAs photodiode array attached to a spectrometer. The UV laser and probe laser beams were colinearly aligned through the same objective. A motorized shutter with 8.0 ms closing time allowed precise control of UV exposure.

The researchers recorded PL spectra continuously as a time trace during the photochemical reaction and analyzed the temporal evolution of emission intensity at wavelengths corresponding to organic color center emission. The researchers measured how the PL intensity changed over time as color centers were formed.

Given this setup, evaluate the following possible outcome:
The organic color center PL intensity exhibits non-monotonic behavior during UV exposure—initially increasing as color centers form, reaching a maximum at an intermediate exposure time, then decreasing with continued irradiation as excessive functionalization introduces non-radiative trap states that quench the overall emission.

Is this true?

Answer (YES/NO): NO